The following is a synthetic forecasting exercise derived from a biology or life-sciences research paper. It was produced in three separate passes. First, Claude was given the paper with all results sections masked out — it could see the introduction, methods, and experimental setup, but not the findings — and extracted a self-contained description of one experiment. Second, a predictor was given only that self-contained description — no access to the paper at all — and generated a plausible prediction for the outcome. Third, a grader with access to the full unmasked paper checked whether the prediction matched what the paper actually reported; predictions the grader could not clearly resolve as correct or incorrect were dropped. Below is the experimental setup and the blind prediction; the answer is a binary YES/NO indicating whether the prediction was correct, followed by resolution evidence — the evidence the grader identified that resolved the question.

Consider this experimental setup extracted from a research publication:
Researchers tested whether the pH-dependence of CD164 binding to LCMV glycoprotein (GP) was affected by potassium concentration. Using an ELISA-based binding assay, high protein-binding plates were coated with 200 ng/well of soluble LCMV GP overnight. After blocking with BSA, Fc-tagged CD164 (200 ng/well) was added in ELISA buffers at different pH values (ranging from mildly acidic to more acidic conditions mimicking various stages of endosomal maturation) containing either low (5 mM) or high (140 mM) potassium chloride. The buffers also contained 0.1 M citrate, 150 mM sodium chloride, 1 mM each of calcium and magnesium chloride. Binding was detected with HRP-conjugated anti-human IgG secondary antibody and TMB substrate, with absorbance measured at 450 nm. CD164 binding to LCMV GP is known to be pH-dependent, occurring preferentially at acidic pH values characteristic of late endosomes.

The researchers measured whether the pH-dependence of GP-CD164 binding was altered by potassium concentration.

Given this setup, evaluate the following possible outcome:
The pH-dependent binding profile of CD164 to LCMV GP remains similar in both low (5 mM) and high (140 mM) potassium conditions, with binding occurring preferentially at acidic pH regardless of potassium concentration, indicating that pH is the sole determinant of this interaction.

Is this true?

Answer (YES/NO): YES